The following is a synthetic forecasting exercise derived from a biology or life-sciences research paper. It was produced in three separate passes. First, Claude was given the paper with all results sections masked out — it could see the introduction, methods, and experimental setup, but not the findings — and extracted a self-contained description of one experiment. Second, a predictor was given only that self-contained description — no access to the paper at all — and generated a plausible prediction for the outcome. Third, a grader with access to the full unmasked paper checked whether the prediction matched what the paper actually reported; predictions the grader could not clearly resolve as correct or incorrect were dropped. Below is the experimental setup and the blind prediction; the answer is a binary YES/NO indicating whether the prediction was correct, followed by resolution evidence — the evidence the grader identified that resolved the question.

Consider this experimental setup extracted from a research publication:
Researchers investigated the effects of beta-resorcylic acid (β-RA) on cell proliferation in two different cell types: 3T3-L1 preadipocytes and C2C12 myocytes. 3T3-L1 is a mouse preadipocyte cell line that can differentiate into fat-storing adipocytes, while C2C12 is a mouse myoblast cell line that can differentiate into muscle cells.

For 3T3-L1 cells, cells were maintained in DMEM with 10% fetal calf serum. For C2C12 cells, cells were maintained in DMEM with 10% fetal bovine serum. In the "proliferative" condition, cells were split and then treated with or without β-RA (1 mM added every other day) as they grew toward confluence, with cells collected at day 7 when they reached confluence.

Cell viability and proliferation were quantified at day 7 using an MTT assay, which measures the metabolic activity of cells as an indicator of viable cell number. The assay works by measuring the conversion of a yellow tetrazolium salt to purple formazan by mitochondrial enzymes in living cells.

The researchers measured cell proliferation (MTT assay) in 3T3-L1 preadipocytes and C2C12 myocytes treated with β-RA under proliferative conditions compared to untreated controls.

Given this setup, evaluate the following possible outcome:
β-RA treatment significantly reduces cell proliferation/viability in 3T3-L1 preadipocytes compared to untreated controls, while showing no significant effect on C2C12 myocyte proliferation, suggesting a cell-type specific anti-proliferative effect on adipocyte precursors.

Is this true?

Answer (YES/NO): YES